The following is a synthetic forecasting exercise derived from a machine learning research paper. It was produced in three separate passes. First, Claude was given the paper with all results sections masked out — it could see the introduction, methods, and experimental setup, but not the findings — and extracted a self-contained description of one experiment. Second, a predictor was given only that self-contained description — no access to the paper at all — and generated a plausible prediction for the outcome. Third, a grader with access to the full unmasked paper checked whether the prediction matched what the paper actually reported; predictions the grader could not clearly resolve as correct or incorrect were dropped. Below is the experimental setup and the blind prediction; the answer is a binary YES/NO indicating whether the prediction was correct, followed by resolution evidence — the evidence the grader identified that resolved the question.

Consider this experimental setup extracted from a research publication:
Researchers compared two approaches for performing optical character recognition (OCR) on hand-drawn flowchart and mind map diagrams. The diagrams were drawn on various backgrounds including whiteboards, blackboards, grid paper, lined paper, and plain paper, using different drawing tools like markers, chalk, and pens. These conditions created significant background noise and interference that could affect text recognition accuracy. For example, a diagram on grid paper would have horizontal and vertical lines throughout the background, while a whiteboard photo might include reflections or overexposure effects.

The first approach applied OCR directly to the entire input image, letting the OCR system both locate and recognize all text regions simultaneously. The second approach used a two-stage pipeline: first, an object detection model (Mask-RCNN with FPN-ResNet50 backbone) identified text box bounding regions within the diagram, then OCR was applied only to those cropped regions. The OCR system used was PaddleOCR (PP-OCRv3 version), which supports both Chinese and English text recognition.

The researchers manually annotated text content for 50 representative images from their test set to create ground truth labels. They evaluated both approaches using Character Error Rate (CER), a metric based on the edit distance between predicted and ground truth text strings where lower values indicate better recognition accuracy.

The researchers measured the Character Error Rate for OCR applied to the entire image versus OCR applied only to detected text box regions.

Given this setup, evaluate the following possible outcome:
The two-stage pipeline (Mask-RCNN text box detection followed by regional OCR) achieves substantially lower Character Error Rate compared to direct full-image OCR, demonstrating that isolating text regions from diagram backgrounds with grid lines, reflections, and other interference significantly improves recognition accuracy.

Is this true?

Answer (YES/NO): YES